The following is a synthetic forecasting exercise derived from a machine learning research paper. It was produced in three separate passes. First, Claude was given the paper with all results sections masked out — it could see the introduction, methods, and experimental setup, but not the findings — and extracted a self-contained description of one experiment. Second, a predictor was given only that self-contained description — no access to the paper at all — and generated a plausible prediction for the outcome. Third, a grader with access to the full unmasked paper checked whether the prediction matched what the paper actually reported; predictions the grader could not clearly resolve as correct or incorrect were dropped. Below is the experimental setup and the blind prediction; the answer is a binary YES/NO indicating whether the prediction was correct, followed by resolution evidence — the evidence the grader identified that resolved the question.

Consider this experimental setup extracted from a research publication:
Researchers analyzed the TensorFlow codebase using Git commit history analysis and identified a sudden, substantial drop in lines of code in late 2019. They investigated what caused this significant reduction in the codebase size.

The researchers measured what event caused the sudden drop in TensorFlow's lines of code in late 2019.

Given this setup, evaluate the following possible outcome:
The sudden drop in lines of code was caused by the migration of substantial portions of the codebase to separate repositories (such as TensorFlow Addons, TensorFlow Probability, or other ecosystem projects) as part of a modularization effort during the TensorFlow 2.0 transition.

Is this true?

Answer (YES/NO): NO